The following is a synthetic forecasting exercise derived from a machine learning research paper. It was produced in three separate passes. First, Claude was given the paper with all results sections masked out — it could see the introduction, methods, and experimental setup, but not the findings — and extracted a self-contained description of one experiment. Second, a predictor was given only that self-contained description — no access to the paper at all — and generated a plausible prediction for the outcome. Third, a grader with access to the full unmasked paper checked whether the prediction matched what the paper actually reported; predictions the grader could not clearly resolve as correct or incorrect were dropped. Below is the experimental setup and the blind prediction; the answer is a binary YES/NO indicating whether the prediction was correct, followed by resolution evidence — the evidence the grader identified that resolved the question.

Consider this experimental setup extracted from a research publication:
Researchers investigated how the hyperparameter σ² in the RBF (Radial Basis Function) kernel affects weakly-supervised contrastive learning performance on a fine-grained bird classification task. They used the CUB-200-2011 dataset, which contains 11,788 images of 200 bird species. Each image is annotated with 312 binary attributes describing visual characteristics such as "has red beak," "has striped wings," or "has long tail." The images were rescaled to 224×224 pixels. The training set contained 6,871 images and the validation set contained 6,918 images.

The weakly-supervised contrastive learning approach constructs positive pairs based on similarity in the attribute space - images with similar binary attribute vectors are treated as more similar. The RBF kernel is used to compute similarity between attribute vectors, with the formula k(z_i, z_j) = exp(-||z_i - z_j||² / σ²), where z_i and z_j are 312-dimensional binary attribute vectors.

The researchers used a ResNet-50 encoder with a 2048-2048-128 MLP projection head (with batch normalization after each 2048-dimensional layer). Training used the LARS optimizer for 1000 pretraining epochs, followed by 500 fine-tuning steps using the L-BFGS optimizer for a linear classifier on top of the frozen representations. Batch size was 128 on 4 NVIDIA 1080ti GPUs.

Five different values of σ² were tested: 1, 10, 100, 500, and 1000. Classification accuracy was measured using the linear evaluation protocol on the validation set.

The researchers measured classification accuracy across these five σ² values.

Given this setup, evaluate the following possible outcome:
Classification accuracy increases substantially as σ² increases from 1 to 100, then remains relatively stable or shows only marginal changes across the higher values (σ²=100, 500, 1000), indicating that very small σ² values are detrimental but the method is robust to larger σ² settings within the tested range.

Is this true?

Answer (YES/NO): NO